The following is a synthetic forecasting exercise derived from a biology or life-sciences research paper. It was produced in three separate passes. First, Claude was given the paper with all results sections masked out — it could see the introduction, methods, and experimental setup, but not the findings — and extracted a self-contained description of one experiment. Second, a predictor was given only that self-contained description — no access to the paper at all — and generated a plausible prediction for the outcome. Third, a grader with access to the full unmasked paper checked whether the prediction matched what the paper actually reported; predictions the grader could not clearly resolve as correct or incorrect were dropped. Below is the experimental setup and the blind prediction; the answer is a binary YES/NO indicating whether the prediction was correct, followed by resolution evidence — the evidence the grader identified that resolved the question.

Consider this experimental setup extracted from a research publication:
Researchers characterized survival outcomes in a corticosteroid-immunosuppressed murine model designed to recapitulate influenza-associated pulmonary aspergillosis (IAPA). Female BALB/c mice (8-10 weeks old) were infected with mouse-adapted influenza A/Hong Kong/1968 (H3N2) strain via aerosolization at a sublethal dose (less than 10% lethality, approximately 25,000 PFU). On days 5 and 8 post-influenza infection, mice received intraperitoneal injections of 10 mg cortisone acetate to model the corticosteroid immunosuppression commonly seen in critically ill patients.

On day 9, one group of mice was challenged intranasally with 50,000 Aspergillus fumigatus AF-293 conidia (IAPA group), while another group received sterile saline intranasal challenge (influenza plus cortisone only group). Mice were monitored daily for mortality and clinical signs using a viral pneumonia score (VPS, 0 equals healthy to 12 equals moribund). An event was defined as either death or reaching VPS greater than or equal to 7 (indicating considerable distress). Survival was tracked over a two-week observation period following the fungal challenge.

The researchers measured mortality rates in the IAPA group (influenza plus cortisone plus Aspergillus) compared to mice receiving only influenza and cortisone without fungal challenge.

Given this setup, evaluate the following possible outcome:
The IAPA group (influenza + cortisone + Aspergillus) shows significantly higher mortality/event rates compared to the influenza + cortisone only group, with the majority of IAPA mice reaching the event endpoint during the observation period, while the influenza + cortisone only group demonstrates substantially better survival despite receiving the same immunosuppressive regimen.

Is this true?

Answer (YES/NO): YES